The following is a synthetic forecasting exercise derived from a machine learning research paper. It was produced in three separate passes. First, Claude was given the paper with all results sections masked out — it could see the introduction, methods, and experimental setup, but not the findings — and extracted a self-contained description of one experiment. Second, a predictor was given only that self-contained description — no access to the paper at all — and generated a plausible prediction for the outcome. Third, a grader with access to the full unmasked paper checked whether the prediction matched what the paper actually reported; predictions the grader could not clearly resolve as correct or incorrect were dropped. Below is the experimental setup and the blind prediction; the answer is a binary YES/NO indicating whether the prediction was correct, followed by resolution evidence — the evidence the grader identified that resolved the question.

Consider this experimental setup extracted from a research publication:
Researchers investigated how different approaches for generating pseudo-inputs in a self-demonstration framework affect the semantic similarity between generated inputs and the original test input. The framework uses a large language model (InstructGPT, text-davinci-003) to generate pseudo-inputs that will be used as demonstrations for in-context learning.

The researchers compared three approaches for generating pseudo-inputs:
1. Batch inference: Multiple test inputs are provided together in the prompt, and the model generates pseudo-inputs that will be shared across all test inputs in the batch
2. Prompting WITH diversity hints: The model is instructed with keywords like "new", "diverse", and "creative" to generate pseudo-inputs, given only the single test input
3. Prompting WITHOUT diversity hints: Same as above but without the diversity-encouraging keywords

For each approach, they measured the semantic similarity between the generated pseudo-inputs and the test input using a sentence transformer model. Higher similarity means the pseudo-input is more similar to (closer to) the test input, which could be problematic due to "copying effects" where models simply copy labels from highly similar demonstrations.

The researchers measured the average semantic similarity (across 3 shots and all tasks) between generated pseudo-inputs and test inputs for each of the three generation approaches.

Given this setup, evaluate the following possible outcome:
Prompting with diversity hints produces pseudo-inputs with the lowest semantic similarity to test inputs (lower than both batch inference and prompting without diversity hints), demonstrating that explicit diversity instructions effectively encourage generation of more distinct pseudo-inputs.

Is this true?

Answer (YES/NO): YES